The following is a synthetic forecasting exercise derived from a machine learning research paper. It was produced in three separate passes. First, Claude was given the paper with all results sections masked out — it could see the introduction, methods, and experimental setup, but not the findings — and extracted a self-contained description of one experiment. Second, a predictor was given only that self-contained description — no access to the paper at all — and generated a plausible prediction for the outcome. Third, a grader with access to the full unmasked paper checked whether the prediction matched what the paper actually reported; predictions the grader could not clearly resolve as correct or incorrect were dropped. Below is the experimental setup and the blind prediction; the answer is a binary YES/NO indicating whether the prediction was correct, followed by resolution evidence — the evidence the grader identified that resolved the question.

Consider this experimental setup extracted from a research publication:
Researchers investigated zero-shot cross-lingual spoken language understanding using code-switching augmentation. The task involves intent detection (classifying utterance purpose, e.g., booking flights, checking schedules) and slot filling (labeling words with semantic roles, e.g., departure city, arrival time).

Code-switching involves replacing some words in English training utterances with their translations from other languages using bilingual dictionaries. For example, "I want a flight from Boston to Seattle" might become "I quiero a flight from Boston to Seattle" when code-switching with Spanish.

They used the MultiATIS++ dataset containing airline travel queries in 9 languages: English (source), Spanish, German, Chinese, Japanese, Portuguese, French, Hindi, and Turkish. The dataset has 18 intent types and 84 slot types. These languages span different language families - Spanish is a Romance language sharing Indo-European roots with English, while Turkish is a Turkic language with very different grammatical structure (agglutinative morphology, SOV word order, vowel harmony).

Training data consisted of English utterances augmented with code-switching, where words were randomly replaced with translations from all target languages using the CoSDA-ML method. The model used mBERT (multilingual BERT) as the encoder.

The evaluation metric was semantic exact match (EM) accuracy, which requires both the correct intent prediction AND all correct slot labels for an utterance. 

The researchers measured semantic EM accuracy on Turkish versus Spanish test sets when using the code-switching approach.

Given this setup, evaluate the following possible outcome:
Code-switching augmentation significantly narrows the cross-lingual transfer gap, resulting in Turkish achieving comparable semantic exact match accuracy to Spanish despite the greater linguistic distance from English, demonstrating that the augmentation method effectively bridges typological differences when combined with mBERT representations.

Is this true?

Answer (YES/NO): NO